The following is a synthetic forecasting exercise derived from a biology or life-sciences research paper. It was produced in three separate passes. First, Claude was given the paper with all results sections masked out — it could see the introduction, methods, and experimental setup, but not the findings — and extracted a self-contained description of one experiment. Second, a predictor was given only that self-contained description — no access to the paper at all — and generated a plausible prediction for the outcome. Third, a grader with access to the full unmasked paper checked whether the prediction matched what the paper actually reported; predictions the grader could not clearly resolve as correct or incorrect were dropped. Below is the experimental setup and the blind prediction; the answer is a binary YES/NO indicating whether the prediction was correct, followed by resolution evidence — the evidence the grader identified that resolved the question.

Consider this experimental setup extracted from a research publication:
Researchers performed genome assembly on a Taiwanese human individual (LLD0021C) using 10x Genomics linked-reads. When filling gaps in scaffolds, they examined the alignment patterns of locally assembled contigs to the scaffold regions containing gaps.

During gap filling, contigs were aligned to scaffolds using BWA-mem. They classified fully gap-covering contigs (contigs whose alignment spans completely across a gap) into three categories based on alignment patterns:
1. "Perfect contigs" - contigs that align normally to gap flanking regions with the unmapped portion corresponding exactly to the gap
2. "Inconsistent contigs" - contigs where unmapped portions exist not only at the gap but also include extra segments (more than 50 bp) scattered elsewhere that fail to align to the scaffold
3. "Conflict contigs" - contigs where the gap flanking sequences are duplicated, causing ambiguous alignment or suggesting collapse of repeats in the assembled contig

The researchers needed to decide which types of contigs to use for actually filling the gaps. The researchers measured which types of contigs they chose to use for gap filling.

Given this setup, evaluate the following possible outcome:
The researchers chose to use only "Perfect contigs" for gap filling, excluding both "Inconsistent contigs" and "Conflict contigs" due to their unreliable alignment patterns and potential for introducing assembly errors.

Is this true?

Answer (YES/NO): YES